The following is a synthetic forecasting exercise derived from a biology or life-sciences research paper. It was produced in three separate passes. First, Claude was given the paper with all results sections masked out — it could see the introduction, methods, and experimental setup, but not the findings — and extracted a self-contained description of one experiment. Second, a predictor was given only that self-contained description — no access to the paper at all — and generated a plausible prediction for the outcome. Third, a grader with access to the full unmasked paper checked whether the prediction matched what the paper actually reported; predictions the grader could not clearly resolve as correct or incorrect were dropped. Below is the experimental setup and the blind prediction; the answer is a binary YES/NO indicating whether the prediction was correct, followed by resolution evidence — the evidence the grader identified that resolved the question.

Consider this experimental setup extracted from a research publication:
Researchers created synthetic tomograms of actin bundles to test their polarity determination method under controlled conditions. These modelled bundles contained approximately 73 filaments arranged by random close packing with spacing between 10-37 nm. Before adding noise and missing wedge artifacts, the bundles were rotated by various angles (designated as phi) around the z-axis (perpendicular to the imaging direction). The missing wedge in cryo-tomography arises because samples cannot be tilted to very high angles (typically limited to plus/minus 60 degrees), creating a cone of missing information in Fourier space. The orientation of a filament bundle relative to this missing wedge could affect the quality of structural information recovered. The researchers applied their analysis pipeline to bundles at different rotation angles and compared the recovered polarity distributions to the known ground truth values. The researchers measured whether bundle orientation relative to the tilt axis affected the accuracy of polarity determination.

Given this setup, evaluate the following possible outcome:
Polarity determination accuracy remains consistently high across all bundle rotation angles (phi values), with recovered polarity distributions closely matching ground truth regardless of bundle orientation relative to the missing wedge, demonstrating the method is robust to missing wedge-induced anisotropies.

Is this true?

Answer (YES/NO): NO